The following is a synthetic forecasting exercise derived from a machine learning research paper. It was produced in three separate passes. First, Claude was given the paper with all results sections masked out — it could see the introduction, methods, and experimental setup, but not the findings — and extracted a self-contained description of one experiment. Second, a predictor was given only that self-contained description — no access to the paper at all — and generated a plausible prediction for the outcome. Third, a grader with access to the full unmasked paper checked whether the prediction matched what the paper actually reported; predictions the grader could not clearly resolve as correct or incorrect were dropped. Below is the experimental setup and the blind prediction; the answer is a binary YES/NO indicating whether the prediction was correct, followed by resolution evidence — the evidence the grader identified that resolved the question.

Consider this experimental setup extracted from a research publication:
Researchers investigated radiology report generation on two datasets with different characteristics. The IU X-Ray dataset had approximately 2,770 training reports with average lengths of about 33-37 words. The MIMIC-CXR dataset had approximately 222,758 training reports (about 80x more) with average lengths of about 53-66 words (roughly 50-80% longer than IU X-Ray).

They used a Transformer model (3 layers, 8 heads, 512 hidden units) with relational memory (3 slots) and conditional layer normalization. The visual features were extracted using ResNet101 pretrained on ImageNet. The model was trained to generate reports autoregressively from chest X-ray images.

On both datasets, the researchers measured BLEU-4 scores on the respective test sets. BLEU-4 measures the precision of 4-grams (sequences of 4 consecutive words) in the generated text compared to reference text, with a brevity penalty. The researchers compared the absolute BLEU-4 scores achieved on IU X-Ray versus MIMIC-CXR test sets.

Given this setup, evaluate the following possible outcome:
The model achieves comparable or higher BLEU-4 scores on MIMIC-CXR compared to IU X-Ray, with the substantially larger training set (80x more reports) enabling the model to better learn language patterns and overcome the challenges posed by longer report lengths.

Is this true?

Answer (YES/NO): NO